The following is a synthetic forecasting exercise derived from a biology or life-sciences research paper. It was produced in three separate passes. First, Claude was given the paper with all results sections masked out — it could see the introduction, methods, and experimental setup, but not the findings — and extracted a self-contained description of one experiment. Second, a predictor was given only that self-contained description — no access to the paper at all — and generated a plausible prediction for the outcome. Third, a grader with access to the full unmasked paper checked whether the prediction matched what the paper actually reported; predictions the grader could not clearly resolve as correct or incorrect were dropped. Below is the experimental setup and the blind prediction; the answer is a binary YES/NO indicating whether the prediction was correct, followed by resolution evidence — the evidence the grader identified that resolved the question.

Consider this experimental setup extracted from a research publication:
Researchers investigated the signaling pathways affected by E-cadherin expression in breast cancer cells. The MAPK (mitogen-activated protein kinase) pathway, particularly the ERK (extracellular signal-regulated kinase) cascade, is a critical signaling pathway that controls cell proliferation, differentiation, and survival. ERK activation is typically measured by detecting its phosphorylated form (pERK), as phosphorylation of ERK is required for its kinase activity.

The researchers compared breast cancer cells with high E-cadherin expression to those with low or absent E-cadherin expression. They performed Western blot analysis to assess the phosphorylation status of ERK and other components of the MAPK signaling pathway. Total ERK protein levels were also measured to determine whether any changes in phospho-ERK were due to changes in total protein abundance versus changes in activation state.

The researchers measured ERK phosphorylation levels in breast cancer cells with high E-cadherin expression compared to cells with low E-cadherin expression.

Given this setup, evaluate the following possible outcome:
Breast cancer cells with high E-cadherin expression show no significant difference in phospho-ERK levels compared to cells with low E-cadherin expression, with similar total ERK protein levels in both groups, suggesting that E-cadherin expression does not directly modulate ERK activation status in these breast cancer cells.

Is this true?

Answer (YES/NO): NO